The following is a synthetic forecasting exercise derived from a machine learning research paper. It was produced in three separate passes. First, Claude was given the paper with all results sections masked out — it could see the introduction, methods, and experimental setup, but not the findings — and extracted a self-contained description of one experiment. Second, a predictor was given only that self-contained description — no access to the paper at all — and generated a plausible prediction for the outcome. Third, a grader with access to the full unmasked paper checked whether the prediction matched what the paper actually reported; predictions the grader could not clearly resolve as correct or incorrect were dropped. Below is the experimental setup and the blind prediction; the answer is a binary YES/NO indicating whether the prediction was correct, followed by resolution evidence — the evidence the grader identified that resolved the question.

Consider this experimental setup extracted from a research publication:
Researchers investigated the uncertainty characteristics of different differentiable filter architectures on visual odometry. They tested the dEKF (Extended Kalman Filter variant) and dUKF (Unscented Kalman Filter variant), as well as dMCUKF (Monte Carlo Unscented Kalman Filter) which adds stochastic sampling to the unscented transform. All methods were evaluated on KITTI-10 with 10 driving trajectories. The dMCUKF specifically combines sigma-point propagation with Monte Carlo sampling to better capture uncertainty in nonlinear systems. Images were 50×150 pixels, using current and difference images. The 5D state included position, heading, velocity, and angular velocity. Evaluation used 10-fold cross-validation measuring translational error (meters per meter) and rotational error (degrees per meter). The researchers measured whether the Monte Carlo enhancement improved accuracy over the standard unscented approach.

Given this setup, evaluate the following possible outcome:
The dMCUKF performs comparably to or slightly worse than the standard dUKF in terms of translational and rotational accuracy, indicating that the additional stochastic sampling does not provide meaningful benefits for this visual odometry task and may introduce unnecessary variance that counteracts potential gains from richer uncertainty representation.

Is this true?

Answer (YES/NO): YES